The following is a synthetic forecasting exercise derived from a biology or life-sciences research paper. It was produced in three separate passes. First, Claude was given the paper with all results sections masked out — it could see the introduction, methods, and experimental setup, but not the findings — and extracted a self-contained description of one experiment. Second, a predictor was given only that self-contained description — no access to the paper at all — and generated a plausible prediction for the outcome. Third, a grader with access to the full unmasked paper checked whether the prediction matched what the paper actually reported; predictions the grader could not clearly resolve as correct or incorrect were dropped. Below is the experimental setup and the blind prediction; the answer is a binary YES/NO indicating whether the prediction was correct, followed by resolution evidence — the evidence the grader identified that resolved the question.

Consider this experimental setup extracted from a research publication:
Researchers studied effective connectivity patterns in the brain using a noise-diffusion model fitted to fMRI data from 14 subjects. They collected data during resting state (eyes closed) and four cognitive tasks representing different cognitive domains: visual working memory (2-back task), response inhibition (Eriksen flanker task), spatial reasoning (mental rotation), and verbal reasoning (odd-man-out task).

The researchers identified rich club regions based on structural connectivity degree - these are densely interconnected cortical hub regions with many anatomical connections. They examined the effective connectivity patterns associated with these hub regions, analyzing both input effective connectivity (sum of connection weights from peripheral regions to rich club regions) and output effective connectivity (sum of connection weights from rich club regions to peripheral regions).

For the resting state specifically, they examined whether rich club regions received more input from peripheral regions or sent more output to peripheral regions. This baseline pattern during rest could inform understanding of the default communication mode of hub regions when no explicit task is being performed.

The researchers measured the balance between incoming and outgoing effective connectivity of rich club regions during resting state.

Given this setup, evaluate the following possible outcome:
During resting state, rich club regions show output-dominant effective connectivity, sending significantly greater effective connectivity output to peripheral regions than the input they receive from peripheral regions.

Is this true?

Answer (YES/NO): NO